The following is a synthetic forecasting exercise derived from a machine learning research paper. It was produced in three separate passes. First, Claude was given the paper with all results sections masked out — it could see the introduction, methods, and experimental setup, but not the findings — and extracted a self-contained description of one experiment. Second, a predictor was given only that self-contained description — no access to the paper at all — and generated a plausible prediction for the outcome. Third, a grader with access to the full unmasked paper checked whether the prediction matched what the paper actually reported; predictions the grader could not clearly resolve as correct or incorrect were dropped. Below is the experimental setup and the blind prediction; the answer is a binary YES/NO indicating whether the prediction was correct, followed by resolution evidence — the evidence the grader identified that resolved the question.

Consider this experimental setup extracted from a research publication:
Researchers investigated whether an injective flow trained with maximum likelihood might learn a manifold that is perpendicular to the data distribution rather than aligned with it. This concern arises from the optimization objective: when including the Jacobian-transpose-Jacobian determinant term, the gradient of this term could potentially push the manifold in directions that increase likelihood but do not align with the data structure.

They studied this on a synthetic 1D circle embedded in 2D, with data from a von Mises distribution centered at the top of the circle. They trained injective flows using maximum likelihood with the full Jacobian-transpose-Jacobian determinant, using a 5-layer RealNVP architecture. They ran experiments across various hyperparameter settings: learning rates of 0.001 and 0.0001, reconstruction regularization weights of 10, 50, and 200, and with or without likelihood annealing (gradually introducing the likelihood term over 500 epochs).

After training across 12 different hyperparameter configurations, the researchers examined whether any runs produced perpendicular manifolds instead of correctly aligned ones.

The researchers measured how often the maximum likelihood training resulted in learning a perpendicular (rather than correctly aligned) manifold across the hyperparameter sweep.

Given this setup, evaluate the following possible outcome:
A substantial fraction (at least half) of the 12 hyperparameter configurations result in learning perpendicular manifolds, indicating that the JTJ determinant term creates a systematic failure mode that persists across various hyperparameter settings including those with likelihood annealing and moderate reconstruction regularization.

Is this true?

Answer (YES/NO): NO